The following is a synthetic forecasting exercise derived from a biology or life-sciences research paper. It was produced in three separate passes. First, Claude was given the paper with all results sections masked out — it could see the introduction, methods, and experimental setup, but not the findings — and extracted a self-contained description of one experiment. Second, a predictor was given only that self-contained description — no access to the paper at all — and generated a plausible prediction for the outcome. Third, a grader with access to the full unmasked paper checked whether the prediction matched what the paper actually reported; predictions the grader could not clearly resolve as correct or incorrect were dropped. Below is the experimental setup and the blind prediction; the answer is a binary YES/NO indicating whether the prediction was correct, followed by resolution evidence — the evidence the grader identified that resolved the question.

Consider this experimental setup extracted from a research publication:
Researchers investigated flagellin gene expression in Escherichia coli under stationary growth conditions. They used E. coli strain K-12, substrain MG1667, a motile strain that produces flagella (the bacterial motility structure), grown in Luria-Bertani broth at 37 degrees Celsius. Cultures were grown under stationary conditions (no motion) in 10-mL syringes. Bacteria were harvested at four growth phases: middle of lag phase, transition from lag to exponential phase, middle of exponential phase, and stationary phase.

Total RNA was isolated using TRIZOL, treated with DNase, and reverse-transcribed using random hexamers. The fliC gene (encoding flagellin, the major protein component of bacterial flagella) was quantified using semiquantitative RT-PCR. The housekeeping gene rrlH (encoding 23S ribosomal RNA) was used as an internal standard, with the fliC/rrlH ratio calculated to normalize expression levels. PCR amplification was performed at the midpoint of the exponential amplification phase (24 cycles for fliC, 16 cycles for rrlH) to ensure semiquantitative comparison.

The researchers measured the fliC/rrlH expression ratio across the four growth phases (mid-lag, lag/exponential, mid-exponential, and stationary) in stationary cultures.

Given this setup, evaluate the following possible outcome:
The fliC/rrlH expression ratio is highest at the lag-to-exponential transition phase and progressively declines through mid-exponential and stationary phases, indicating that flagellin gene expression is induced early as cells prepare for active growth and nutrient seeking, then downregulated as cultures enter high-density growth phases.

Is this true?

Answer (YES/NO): NO